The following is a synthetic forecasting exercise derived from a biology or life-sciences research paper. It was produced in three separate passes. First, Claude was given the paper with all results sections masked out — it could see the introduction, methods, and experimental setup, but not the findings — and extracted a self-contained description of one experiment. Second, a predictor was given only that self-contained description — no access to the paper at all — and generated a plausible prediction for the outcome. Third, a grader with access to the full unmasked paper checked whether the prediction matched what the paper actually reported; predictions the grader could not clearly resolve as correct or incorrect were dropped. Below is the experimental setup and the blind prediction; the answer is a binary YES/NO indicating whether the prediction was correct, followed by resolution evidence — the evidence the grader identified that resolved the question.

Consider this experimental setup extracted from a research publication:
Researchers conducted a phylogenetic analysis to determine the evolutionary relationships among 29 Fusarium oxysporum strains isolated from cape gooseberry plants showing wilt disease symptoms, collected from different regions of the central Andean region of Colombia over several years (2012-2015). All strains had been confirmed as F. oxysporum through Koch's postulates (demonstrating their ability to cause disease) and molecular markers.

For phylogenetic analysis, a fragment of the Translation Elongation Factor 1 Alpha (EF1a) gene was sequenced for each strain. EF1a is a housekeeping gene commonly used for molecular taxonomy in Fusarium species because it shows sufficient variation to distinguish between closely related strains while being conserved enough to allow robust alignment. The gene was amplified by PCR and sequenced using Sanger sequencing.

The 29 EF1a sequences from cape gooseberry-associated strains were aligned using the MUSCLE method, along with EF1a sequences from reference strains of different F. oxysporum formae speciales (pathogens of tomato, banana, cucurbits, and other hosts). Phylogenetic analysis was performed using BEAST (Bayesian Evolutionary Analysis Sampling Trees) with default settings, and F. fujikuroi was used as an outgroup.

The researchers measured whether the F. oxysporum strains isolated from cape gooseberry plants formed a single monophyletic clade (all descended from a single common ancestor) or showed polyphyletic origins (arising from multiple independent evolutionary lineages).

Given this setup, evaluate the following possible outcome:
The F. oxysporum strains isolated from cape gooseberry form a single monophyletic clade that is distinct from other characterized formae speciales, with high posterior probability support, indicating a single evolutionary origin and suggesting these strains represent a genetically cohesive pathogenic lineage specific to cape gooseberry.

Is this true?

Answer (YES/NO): NO